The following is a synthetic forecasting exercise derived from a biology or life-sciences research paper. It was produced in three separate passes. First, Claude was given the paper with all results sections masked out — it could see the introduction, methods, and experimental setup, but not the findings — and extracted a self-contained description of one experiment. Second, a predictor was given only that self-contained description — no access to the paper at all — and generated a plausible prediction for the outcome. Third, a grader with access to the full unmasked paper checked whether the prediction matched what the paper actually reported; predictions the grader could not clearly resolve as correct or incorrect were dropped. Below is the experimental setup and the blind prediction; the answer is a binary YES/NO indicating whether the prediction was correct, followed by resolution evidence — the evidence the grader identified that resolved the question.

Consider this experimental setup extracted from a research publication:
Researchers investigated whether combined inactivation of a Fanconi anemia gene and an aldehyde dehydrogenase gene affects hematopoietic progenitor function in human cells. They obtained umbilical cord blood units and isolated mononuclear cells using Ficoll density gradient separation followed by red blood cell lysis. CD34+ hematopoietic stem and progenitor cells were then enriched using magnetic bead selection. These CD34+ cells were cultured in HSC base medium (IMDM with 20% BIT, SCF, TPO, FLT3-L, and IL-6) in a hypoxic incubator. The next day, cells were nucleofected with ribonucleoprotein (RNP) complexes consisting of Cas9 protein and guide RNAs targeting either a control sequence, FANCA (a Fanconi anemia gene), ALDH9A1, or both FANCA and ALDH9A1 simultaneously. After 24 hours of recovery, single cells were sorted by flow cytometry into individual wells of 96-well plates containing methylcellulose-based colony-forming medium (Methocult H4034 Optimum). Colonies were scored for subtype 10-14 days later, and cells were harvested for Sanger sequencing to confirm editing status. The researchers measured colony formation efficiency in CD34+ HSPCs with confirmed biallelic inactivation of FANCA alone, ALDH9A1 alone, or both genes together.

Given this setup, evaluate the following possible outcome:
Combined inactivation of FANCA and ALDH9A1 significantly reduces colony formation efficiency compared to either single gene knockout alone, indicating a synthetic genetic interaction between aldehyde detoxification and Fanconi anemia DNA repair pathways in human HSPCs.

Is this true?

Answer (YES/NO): YES